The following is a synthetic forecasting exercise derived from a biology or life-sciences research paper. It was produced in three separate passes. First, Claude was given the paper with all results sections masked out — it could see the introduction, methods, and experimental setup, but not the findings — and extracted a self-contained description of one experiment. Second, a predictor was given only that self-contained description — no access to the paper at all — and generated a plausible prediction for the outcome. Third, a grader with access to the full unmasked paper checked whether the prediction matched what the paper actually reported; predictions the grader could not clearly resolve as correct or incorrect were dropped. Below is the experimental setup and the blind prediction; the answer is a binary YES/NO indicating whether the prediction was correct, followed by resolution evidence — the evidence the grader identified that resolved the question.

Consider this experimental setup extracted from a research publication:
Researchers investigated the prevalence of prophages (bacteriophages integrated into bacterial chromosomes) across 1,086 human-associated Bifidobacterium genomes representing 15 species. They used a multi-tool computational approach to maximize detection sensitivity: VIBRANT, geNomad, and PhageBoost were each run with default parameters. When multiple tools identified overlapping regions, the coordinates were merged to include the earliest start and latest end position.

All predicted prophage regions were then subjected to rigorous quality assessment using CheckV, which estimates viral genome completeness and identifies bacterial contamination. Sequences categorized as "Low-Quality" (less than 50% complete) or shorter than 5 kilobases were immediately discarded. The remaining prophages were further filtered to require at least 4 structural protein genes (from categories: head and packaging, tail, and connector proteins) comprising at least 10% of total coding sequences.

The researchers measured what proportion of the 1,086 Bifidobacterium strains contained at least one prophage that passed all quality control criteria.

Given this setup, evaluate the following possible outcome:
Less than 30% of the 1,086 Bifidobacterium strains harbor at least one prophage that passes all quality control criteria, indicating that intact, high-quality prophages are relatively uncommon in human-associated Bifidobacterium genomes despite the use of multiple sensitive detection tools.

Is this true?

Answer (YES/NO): NO